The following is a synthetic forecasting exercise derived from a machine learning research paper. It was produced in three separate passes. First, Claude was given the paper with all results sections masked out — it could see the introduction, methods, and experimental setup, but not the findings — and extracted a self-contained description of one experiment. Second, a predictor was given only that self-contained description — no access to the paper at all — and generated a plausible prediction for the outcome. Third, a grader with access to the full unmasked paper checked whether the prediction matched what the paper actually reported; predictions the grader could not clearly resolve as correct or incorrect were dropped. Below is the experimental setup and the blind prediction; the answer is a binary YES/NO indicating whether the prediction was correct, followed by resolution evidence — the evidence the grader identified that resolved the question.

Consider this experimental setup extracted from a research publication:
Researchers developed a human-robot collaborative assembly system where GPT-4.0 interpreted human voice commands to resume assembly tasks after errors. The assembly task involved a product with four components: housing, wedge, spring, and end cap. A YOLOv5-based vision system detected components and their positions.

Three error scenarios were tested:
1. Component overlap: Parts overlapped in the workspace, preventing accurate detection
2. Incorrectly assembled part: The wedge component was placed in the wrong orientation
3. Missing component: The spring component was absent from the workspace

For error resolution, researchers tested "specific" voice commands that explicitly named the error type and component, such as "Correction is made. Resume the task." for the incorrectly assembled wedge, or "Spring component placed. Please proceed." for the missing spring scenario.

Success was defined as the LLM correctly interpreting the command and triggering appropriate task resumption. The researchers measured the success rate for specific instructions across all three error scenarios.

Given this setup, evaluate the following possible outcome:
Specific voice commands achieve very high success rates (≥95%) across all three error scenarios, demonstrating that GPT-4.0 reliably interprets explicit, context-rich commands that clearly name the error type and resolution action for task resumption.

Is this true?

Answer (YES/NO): NO